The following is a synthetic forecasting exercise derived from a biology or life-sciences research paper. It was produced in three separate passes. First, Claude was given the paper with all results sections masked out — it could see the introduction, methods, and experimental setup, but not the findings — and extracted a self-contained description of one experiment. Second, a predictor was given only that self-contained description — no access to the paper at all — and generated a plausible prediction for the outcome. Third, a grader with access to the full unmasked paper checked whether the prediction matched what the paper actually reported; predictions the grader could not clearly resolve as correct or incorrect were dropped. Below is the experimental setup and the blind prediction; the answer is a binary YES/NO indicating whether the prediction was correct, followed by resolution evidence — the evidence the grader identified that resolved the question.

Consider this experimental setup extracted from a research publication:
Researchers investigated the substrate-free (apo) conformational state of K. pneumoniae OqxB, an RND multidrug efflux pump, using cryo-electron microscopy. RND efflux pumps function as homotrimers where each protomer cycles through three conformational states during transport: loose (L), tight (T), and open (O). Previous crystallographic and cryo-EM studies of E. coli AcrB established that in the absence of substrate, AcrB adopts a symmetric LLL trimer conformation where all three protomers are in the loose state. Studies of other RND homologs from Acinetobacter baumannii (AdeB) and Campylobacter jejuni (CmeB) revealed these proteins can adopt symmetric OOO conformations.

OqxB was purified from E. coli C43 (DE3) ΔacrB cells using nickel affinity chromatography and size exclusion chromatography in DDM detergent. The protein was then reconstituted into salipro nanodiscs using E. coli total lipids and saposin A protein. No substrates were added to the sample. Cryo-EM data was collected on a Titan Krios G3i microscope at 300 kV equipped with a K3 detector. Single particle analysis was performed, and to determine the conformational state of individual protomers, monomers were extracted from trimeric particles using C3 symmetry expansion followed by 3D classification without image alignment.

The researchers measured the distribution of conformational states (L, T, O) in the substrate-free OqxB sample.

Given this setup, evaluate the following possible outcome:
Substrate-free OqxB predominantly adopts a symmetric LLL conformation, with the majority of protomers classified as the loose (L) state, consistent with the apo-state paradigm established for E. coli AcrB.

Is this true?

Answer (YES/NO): NO